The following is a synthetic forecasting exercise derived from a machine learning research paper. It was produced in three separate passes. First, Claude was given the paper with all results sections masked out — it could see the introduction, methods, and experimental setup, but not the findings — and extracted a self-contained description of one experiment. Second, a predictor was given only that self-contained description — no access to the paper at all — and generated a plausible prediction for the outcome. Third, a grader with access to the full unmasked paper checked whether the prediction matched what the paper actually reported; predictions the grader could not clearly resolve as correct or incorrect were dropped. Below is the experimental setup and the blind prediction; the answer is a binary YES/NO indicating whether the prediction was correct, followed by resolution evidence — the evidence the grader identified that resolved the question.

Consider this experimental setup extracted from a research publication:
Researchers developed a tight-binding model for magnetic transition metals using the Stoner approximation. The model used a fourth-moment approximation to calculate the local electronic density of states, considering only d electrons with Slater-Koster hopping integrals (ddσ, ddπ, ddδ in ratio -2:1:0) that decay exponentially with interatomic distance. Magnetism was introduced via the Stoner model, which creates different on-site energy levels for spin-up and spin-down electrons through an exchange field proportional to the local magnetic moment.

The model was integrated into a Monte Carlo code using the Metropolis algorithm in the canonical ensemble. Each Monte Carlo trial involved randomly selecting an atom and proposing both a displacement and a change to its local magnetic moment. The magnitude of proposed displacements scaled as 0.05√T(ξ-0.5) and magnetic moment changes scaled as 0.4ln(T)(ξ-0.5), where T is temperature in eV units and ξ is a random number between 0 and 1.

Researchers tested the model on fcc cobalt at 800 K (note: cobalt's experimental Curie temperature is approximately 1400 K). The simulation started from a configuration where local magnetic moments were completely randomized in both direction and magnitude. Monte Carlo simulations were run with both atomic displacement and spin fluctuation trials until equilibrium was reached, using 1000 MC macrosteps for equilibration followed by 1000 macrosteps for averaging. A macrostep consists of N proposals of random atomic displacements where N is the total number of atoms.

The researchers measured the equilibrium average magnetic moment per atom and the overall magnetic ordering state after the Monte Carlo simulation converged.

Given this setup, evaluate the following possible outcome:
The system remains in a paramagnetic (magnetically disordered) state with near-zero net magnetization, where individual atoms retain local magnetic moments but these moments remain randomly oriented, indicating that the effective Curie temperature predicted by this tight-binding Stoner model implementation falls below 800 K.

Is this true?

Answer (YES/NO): NO